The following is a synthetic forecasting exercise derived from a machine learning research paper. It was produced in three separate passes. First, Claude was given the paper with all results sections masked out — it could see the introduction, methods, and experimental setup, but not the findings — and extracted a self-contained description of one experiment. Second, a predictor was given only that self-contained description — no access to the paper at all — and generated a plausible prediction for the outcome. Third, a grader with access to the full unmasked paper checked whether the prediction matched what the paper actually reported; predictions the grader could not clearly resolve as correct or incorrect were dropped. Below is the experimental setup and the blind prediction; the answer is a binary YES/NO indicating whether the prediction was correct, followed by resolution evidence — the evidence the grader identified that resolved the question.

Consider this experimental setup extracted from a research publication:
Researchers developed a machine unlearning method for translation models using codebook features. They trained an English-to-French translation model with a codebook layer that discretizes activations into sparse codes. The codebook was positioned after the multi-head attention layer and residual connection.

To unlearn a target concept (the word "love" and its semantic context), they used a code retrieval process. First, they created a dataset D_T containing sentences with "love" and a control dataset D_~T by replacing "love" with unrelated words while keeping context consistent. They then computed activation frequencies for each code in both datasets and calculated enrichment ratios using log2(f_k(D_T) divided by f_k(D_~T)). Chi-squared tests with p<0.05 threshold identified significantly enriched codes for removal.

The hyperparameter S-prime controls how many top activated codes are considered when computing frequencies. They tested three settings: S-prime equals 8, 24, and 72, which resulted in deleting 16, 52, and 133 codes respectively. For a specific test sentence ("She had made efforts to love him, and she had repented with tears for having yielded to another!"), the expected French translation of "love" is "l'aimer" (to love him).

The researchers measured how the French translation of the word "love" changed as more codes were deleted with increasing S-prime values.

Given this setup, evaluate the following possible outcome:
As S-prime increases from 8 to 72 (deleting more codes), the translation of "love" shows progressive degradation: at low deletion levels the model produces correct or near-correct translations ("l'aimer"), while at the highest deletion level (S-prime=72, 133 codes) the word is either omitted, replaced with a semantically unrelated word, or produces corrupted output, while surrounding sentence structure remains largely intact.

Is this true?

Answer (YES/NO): YES